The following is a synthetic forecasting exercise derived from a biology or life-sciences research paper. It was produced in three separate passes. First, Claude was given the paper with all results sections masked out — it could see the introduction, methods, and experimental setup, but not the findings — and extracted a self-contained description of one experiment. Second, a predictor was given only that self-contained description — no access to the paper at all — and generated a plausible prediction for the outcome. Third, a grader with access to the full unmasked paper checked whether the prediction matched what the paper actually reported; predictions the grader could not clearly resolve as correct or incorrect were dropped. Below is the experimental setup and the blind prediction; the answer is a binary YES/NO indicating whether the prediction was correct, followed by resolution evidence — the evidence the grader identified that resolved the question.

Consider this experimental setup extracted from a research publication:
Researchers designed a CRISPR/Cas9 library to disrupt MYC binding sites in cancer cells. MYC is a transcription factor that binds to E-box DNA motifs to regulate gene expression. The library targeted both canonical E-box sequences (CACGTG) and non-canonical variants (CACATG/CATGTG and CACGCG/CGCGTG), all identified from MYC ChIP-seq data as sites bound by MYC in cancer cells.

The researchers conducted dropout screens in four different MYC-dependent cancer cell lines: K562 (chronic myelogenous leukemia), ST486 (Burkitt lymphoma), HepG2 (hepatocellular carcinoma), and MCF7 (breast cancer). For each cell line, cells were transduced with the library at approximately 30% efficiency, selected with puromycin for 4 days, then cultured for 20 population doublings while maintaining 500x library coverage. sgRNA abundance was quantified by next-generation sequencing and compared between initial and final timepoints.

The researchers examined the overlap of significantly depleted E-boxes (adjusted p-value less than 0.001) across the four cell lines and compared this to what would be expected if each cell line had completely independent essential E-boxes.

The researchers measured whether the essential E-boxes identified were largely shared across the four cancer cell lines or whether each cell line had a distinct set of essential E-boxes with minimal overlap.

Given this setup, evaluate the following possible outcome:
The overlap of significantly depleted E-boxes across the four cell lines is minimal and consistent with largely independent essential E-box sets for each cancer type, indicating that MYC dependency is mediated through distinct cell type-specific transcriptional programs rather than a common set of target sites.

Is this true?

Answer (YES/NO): YES